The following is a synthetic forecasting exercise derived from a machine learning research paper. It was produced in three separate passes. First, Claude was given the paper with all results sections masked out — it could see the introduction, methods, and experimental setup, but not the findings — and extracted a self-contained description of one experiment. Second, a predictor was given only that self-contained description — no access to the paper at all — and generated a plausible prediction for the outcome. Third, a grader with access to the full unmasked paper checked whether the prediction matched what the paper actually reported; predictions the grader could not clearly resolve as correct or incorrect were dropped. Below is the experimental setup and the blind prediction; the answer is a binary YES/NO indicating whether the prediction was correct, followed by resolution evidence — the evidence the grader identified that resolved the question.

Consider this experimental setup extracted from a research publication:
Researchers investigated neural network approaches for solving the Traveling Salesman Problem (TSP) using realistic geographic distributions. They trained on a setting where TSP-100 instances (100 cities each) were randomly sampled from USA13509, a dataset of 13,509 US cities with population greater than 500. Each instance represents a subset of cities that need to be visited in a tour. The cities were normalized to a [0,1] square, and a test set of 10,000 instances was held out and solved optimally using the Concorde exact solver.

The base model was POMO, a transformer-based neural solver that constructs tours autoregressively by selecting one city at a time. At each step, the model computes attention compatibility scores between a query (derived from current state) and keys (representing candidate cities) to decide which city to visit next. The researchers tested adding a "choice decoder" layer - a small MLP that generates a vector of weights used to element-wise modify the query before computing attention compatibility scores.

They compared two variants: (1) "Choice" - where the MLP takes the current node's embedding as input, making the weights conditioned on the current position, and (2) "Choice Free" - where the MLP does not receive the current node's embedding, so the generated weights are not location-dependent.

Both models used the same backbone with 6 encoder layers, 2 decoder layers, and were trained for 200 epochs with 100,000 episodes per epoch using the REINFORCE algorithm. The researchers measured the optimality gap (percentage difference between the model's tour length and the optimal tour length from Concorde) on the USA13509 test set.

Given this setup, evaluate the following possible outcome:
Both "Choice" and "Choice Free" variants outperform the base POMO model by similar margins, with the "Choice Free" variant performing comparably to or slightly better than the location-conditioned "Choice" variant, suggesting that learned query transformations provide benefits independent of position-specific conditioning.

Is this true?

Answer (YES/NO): NO